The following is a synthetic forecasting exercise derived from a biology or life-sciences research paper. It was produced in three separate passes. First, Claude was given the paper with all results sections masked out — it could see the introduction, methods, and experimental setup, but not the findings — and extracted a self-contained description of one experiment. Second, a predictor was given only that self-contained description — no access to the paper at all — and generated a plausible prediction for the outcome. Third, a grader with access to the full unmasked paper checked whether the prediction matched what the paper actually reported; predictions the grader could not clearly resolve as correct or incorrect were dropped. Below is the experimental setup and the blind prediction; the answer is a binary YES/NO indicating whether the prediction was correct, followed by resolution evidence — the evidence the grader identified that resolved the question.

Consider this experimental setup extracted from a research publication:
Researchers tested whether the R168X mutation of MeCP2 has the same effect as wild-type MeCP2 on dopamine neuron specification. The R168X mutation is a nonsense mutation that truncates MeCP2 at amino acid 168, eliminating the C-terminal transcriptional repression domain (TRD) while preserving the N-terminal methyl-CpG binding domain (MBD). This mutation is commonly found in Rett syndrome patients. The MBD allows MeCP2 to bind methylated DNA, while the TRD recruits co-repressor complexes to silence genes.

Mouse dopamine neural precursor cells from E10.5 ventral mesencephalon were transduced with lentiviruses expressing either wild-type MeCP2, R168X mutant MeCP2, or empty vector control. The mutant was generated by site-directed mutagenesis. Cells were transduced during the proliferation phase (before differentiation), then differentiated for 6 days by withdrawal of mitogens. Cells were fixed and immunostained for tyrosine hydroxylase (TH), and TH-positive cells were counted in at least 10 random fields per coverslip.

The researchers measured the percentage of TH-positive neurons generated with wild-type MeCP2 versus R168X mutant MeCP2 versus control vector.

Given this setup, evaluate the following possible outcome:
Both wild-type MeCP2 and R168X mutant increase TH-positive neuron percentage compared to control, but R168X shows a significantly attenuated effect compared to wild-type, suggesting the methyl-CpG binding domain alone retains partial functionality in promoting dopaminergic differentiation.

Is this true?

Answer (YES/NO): NO